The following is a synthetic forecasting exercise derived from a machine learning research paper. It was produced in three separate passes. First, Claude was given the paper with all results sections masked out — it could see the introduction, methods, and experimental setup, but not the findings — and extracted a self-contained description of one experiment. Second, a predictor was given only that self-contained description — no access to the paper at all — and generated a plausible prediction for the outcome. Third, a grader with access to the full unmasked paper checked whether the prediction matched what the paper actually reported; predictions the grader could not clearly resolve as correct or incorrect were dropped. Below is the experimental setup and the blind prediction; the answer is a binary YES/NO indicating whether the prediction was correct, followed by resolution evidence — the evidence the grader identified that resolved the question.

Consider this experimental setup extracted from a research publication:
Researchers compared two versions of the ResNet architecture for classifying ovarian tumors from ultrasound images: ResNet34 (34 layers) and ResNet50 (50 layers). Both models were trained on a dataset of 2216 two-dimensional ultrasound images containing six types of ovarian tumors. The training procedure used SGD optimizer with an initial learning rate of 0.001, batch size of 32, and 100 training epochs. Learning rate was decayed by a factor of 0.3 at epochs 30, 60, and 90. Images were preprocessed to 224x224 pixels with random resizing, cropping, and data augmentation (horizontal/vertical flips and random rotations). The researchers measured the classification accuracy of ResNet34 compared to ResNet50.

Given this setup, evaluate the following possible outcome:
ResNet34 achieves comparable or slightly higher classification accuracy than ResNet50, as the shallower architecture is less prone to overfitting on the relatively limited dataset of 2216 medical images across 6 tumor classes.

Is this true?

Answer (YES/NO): YES